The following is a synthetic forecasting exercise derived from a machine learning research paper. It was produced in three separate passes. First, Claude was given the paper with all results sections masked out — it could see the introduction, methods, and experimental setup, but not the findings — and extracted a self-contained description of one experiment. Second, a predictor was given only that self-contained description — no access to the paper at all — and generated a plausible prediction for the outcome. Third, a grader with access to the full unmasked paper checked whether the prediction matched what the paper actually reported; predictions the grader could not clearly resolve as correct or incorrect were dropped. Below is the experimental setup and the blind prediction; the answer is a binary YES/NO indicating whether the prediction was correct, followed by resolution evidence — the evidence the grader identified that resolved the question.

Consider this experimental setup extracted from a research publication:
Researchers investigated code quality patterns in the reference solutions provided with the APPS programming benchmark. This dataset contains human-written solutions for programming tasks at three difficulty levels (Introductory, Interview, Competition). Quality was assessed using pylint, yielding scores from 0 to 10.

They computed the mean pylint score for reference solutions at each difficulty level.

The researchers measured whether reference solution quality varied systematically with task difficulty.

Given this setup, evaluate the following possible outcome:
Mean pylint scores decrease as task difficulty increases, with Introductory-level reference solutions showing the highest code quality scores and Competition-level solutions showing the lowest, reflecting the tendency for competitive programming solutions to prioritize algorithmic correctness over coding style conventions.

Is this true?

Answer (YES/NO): NO